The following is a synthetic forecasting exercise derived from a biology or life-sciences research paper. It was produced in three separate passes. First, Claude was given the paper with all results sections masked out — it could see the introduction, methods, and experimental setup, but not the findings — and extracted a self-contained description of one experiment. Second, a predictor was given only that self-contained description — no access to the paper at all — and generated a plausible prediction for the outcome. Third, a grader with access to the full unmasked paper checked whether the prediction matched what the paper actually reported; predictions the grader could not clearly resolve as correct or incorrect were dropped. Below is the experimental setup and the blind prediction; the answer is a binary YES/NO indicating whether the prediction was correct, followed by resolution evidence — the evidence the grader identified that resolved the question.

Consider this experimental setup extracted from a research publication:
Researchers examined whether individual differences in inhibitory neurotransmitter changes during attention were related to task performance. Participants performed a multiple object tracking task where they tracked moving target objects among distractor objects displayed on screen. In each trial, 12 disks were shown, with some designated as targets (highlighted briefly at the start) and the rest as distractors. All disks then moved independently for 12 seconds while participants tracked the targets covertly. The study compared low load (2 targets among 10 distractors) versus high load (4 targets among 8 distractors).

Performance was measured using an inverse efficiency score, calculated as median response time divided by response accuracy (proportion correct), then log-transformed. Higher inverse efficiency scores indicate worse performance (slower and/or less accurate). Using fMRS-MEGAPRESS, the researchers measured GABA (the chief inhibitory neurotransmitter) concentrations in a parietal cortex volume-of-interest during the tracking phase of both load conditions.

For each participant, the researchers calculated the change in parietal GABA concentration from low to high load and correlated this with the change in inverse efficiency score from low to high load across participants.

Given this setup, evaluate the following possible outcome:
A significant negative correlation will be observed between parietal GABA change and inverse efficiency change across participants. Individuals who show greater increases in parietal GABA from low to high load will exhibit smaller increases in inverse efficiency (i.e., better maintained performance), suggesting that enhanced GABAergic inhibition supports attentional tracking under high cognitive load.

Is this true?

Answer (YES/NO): YES